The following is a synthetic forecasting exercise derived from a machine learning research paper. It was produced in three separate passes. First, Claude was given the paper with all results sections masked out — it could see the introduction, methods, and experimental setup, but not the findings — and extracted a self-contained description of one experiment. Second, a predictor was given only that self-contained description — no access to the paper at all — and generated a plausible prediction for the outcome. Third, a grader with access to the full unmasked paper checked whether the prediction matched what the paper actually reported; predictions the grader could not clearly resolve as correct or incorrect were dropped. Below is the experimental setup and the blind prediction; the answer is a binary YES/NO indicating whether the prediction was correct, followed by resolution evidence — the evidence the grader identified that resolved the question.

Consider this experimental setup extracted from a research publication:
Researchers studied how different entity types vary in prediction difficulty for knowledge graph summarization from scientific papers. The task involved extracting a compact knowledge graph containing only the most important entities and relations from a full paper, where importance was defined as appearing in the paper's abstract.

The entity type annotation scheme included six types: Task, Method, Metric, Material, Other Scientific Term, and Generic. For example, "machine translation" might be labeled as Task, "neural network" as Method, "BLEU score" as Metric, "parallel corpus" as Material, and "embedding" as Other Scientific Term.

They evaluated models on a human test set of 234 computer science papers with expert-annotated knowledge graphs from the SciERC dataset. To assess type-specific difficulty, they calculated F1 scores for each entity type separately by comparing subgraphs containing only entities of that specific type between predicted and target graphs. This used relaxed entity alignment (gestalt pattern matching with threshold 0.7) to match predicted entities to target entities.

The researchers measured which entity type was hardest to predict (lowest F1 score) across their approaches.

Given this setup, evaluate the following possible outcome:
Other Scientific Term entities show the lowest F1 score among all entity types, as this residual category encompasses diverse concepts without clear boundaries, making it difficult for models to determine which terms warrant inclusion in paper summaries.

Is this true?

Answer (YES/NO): NO